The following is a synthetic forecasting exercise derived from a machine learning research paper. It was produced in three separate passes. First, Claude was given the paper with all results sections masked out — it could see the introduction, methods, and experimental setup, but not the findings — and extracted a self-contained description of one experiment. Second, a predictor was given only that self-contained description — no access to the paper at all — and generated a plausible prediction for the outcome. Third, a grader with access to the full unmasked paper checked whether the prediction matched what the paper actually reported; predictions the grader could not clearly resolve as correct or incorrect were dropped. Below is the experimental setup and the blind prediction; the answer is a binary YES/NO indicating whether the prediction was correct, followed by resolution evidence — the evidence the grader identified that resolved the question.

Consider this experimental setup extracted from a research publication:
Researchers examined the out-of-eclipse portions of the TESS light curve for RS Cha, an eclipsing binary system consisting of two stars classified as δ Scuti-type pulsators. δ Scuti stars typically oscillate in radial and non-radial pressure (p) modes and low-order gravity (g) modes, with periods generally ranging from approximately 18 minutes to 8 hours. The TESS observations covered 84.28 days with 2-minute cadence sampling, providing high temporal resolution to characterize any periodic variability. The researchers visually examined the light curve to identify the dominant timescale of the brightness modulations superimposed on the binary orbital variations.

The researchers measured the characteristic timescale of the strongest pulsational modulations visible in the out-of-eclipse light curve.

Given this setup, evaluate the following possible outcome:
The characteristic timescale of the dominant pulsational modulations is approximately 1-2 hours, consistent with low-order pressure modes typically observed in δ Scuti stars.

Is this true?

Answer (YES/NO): NO